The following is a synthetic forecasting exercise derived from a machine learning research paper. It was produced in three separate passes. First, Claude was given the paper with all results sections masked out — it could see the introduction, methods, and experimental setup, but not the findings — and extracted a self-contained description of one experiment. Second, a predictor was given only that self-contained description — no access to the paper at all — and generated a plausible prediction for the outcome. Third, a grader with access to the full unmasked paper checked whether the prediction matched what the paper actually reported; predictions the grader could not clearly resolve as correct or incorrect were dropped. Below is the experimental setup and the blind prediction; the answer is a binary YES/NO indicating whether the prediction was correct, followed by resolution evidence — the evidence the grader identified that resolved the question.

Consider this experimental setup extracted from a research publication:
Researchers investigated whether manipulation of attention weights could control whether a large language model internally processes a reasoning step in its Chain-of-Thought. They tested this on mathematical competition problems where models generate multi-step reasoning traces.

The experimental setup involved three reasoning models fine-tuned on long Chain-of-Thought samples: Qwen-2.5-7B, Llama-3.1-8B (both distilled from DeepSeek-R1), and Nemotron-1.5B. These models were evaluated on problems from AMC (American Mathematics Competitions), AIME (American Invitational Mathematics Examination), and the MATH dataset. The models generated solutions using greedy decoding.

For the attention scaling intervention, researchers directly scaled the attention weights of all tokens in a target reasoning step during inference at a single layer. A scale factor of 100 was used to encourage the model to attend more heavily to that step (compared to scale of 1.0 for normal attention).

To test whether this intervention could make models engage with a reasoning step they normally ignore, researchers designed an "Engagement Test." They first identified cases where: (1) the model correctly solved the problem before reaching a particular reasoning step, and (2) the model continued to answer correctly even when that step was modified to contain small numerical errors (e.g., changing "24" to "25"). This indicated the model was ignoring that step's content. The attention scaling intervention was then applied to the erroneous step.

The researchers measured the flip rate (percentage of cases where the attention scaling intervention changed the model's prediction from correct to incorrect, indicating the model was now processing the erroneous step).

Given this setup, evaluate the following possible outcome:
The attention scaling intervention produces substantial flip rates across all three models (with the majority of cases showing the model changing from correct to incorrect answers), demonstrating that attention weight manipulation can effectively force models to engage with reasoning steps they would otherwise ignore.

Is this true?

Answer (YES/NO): NO